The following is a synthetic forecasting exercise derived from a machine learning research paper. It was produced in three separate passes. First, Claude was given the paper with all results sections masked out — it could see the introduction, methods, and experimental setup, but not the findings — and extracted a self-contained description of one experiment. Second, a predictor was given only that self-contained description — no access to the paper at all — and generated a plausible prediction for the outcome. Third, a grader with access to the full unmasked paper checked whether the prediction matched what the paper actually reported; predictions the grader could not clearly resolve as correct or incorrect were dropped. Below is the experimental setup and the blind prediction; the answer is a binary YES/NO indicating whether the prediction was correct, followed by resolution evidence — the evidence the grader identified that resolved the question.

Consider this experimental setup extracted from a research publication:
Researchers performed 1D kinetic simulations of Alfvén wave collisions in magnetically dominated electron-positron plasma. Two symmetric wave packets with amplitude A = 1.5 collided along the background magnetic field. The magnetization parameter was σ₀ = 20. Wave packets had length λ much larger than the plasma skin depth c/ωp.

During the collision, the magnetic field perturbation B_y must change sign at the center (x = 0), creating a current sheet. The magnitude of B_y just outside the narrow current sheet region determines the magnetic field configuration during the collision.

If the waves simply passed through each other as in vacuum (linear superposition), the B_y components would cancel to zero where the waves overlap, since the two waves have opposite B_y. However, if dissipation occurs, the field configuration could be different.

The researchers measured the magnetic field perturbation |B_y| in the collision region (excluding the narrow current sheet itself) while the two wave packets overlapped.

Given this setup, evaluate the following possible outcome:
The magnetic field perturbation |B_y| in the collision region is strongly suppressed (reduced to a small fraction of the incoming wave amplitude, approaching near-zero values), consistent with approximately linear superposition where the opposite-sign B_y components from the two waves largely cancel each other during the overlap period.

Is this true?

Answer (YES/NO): NO